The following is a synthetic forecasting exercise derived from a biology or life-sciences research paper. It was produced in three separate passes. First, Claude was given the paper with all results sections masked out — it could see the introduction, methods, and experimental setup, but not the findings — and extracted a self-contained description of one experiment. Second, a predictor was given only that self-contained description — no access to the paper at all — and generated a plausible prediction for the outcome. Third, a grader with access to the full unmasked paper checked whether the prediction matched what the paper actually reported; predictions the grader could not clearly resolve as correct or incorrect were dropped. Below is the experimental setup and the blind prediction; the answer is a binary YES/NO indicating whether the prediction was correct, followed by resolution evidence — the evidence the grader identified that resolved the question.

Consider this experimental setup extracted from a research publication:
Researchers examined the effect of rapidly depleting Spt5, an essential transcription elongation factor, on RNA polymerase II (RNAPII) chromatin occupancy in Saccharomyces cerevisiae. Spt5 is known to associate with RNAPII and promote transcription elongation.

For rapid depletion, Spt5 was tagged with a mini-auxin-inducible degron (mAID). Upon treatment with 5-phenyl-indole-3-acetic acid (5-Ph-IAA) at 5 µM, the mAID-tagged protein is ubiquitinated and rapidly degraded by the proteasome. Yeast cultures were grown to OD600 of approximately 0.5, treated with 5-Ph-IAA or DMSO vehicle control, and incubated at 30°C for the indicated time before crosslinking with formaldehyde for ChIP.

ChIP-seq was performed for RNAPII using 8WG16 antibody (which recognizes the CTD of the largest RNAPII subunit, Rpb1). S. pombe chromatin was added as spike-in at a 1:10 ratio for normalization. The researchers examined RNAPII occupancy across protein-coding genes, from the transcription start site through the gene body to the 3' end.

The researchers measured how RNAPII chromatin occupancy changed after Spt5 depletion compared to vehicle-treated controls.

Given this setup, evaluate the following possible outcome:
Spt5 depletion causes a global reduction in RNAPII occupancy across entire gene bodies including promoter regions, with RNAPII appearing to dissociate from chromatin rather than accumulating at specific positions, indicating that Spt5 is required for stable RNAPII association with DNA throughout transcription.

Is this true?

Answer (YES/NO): NO